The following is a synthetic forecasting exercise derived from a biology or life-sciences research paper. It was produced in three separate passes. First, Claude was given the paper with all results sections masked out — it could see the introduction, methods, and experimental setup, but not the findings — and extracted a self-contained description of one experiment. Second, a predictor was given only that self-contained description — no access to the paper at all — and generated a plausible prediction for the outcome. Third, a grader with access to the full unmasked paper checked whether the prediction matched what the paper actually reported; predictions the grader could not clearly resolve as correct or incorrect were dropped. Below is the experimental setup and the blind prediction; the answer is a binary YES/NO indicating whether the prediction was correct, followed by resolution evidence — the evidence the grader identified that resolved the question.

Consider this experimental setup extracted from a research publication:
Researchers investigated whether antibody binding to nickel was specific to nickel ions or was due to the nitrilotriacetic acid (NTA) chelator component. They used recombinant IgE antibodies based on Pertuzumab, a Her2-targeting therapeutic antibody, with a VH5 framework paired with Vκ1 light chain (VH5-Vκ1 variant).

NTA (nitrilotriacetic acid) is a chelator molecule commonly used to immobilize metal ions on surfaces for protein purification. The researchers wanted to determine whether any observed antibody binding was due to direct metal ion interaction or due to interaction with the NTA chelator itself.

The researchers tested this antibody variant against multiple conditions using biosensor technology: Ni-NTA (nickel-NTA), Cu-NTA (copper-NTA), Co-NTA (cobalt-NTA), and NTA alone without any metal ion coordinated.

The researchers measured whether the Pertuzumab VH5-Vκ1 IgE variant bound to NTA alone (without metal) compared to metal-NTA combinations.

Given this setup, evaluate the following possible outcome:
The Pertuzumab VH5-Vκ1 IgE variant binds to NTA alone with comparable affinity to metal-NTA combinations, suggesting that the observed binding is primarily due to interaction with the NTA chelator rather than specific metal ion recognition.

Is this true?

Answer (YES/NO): NO